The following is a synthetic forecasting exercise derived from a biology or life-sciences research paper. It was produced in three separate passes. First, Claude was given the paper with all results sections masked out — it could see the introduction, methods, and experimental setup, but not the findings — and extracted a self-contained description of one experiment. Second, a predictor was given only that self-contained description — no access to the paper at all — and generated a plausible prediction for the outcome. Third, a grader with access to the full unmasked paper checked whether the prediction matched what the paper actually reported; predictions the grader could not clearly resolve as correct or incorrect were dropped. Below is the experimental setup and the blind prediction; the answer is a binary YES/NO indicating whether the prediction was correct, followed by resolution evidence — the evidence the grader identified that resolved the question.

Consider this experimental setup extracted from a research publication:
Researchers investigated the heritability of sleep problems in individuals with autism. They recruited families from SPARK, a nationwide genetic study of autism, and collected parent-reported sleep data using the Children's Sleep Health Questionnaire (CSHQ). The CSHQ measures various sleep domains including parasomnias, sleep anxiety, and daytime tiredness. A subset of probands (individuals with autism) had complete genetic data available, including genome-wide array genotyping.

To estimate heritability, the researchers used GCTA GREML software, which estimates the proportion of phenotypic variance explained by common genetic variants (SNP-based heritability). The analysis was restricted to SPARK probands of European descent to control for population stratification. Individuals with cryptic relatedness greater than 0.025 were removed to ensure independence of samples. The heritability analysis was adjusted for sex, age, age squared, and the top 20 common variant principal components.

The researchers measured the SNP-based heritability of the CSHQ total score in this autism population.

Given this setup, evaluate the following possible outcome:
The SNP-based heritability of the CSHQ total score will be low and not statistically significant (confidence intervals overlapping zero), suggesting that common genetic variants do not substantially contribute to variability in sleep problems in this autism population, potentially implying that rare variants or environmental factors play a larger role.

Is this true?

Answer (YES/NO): NO